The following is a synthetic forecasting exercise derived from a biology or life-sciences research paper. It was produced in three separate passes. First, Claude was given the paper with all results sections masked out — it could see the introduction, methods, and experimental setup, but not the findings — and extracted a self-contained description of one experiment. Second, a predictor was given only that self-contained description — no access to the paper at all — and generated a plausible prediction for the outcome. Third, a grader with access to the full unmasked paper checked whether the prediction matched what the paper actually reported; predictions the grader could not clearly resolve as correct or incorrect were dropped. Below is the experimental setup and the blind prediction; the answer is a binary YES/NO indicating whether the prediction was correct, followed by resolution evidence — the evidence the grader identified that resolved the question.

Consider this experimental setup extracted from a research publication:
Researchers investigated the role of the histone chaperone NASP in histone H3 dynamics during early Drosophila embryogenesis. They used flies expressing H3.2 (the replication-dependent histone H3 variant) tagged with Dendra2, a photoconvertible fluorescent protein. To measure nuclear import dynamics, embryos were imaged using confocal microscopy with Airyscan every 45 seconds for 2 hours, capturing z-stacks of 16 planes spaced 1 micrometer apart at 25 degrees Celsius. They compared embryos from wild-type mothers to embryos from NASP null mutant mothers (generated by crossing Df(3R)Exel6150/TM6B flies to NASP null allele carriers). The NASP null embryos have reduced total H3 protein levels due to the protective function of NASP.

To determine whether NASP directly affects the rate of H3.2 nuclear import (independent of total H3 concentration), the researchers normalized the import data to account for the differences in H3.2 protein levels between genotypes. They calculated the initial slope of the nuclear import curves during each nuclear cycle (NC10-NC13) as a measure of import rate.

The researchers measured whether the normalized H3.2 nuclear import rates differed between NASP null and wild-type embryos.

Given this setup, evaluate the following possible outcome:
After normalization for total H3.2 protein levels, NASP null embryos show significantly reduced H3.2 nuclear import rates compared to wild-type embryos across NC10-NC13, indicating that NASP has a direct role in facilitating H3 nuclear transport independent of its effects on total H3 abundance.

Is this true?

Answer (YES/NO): NO